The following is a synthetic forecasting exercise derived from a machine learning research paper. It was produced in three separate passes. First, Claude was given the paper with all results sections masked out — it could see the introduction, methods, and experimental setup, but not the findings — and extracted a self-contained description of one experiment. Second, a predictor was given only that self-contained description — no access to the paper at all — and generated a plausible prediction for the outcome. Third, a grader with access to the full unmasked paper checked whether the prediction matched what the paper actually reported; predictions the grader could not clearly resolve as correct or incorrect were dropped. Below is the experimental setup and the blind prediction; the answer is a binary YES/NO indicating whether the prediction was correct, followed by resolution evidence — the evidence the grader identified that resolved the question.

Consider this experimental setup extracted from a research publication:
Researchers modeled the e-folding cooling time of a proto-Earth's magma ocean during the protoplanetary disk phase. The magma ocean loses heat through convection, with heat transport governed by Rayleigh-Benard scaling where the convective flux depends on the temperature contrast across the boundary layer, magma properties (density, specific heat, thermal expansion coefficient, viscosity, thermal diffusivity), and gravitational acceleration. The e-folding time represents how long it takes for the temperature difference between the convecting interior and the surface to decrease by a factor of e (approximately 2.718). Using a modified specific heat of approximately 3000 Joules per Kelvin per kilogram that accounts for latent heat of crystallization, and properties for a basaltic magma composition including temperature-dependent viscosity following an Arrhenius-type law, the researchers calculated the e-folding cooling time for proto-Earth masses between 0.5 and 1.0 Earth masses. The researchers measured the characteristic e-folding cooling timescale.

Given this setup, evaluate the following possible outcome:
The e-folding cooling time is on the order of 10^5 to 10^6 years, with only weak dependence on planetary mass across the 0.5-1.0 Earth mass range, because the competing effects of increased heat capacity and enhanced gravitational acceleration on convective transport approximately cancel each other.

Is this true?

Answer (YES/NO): NO